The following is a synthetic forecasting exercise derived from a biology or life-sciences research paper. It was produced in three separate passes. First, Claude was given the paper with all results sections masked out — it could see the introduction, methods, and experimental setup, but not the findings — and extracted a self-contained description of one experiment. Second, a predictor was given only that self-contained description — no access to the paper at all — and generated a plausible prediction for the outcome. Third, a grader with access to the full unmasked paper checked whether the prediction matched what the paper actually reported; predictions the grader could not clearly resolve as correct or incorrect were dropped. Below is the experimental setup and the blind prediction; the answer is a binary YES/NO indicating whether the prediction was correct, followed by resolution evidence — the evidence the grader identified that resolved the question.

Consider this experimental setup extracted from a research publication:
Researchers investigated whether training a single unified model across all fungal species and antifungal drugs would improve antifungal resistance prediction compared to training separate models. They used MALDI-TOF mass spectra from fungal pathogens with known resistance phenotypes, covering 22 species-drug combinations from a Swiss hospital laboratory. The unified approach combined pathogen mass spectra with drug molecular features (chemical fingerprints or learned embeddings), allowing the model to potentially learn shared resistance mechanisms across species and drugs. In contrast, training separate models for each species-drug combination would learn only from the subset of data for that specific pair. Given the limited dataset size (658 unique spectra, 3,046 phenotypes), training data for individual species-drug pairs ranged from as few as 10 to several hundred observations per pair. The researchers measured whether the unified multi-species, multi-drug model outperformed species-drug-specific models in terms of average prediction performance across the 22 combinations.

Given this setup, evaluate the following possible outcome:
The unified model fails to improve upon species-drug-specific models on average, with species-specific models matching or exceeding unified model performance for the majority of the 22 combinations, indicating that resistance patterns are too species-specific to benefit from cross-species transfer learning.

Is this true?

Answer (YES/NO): NO